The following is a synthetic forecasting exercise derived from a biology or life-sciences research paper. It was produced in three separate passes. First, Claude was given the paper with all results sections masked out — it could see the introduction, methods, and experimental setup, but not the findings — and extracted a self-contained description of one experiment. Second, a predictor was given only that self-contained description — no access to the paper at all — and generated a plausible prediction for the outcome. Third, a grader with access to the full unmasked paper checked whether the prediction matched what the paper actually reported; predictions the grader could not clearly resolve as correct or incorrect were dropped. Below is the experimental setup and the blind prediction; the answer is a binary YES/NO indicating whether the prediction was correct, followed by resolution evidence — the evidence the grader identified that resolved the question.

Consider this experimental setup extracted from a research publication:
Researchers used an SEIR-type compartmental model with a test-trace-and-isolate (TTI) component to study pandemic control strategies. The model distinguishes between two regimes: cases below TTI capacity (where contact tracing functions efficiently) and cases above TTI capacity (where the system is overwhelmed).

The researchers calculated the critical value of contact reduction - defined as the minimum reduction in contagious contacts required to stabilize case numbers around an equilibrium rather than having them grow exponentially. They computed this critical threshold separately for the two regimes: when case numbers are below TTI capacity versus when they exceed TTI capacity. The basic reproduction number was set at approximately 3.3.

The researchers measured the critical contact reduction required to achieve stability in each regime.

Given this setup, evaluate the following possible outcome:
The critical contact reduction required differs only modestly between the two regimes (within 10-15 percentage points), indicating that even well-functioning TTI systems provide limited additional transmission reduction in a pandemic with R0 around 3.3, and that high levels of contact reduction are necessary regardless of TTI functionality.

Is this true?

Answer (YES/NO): NO